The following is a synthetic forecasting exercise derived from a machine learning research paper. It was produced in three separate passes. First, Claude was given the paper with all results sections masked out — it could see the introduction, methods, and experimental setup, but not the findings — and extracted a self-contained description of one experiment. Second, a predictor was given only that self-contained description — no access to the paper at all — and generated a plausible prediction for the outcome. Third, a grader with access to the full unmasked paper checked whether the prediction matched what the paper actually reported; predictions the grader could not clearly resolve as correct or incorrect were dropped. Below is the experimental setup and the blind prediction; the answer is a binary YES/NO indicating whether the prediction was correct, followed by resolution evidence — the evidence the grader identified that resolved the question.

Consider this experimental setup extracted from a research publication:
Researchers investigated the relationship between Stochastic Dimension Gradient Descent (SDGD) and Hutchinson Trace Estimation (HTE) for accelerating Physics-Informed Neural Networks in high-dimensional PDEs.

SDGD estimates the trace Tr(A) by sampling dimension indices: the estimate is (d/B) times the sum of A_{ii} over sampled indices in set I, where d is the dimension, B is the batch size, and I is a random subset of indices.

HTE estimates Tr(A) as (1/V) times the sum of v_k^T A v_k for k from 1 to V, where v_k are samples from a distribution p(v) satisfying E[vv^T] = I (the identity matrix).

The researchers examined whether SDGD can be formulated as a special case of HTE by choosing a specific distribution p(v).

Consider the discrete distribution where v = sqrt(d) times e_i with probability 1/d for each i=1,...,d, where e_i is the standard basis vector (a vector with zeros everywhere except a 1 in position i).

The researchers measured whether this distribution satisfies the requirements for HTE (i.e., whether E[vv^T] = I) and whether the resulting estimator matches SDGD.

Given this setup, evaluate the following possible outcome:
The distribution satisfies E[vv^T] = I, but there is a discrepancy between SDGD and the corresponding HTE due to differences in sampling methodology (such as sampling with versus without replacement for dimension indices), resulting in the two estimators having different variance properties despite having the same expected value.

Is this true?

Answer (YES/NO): YES